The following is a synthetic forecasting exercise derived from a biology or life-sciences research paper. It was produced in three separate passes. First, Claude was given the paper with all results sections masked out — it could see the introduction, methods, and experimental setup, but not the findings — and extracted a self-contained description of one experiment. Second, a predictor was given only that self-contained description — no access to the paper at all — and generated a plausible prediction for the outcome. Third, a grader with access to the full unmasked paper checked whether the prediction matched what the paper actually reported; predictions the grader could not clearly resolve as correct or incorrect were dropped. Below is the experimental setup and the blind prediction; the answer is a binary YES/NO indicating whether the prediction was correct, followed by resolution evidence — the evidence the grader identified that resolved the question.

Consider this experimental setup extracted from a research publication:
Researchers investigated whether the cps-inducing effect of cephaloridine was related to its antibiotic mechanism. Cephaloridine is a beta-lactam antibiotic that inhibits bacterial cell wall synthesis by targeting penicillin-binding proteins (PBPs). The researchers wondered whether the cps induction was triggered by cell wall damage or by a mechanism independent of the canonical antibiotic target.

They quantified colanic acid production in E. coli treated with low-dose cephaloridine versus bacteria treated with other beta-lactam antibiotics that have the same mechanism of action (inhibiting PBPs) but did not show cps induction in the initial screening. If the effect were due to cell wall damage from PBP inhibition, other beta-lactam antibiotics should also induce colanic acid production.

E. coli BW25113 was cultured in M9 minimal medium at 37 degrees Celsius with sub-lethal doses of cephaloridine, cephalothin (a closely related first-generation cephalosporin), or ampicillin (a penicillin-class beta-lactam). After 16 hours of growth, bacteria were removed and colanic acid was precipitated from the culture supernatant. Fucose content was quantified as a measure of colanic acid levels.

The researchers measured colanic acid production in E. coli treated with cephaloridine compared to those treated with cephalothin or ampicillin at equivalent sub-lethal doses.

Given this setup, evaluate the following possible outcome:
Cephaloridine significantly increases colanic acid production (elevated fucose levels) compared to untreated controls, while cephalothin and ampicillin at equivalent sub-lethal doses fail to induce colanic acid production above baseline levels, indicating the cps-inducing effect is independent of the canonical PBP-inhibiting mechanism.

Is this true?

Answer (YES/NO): YES